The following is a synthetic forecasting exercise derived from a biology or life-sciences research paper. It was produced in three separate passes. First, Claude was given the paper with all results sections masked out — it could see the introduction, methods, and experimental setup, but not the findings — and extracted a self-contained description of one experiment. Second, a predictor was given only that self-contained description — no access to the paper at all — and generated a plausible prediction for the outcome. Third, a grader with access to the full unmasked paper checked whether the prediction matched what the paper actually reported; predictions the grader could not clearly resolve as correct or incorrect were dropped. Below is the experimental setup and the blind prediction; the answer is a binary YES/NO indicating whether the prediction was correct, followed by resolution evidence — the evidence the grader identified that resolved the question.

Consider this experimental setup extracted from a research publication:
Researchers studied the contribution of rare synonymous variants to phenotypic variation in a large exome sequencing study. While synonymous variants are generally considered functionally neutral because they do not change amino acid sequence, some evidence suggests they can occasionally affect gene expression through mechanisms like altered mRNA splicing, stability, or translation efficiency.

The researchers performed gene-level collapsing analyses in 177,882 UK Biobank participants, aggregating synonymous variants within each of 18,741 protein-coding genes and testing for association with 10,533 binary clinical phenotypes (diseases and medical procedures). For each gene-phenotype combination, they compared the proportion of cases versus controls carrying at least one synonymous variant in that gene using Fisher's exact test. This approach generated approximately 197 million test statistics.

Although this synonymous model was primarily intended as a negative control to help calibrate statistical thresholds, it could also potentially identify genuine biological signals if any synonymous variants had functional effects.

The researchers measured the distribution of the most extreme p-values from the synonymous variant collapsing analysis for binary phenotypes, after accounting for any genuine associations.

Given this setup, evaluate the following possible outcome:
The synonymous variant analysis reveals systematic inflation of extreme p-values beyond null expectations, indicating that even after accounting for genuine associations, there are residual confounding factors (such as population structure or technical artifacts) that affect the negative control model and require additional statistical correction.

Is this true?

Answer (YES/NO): NO